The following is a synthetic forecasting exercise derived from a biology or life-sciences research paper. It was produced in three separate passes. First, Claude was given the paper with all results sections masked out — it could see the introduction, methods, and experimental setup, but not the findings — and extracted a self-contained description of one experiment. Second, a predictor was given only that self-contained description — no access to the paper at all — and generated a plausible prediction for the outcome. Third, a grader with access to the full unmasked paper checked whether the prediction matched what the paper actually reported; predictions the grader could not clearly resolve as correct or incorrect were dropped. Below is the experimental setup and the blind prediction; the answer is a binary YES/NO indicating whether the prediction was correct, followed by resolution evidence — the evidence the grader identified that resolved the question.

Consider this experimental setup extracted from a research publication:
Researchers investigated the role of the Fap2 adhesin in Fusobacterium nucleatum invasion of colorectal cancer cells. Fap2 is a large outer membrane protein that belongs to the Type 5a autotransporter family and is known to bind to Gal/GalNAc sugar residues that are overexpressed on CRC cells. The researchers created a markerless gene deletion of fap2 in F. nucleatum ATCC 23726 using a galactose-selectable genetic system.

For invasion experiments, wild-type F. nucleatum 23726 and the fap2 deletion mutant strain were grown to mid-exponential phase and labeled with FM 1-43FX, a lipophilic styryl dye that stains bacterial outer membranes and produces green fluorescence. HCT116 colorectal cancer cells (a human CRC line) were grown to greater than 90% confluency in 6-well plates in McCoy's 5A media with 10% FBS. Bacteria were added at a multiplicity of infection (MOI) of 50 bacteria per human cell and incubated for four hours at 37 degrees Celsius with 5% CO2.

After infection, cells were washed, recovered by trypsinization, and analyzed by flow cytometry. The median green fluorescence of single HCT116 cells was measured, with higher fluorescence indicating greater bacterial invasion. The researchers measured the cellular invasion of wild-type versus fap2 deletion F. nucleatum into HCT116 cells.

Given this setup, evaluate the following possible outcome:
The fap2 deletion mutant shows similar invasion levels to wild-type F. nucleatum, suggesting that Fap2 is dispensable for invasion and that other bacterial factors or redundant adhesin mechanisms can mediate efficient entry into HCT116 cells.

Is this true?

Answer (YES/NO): NO